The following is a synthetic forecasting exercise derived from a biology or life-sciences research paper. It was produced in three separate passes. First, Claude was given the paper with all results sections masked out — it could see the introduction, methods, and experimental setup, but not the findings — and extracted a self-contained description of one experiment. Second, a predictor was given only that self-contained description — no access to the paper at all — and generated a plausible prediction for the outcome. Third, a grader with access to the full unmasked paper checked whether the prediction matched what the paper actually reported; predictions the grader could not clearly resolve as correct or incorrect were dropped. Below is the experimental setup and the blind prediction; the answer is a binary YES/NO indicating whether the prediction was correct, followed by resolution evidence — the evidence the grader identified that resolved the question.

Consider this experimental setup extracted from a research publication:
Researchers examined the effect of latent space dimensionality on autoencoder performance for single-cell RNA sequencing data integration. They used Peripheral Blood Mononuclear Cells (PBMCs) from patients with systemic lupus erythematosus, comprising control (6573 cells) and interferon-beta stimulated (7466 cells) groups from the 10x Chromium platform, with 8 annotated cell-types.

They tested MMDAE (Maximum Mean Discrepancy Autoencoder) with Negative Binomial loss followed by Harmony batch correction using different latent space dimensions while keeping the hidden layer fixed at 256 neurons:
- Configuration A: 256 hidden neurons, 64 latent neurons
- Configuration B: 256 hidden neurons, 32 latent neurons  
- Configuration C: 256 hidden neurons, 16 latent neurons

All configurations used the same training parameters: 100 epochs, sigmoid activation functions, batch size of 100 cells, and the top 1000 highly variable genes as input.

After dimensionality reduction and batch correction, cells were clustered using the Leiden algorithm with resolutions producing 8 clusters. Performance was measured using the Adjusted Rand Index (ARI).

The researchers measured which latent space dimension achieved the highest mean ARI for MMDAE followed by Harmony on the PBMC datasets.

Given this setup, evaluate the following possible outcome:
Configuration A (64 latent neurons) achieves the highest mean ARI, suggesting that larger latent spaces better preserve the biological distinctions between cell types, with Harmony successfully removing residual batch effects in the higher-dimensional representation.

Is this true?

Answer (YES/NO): NO